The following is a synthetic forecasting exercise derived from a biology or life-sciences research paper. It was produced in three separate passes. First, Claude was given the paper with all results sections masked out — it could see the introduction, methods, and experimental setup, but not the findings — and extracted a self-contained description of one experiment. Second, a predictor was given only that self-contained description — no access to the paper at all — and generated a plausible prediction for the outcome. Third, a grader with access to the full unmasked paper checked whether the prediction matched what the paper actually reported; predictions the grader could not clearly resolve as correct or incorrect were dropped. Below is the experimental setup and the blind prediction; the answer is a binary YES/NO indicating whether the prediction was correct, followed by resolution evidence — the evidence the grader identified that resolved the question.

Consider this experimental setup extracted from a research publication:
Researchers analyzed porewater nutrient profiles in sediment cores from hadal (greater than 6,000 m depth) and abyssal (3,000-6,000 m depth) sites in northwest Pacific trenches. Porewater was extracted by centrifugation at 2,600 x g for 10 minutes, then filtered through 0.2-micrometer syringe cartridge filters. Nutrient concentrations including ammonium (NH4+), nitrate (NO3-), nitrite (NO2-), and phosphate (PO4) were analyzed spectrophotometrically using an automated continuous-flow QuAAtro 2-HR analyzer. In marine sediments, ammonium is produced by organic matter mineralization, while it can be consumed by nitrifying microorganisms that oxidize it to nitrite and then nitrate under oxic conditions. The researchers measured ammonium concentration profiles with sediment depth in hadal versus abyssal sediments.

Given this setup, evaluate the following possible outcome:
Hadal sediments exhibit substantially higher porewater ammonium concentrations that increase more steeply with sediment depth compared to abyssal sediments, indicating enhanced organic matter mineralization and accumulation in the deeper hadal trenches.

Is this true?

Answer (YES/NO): YES